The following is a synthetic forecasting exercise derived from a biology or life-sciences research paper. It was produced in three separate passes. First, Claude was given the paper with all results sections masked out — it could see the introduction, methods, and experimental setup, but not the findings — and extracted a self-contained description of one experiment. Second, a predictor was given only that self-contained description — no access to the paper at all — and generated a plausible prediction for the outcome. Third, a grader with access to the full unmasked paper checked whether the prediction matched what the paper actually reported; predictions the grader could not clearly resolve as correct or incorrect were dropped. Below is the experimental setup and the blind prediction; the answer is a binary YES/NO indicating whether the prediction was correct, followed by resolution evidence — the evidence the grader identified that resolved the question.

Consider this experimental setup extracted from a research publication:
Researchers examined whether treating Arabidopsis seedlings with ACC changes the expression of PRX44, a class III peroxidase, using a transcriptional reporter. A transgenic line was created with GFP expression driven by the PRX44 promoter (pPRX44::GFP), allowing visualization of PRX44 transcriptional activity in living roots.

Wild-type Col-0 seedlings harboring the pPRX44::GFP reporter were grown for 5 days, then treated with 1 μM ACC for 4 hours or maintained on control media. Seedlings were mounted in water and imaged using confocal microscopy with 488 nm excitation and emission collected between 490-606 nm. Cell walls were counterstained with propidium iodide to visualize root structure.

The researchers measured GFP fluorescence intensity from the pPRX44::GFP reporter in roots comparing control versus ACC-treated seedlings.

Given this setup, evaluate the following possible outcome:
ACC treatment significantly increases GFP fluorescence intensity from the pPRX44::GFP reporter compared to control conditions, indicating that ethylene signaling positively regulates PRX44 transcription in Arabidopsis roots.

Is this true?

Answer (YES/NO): YES